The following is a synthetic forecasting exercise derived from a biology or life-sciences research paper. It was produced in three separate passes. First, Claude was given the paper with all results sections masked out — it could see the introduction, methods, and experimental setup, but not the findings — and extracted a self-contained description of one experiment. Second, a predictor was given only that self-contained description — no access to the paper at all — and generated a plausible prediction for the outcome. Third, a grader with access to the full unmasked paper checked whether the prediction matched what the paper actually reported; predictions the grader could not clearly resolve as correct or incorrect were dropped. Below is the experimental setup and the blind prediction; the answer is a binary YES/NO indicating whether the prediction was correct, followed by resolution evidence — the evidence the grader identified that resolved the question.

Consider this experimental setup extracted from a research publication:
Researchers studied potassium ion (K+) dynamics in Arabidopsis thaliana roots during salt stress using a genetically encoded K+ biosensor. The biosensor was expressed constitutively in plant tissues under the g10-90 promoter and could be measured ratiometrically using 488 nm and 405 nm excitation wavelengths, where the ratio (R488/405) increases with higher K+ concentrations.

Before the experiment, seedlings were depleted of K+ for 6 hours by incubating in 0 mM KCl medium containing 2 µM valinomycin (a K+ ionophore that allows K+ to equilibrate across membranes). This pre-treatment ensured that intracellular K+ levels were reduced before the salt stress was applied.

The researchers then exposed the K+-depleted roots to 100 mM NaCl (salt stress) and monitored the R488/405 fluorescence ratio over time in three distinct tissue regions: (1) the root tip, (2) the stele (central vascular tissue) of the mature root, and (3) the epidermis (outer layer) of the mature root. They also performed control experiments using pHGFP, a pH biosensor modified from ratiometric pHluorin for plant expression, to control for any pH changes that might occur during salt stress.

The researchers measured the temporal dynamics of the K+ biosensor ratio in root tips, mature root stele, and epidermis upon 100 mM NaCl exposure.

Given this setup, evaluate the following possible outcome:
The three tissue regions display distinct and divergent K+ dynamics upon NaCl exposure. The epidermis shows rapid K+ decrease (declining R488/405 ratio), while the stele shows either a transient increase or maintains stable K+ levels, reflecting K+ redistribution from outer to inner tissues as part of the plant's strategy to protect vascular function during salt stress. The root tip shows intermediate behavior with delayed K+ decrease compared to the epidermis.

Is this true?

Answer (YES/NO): NO